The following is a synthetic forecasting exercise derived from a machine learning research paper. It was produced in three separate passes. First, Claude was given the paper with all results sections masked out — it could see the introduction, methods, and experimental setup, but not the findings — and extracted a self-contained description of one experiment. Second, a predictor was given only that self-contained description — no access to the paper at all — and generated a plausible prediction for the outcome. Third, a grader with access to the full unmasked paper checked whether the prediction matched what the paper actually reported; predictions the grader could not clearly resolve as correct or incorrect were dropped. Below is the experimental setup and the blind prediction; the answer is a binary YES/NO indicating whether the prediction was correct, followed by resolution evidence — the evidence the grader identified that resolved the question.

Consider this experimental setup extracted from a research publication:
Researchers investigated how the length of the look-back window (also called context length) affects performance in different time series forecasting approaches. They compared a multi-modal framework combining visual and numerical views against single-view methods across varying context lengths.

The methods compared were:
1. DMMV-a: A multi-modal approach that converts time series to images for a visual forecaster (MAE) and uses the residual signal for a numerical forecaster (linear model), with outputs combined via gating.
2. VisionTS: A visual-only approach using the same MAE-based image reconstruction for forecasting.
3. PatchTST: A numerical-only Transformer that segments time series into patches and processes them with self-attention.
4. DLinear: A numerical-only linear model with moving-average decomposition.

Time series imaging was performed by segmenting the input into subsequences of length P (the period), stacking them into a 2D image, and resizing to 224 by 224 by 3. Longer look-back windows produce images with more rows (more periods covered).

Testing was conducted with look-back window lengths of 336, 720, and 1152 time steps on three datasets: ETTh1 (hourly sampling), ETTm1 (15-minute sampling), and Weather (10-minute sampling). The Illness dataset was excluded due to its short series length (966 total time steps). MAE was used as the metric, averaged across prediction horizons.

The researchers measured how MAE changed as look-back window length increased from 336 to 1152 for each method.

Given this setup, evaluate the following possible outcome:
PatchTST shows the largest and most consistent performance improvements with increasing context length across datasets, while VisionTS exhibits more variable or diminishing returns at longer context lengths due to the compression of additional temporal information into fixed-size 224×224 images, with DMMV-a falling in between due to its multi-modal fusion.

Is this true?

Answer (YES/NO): NO